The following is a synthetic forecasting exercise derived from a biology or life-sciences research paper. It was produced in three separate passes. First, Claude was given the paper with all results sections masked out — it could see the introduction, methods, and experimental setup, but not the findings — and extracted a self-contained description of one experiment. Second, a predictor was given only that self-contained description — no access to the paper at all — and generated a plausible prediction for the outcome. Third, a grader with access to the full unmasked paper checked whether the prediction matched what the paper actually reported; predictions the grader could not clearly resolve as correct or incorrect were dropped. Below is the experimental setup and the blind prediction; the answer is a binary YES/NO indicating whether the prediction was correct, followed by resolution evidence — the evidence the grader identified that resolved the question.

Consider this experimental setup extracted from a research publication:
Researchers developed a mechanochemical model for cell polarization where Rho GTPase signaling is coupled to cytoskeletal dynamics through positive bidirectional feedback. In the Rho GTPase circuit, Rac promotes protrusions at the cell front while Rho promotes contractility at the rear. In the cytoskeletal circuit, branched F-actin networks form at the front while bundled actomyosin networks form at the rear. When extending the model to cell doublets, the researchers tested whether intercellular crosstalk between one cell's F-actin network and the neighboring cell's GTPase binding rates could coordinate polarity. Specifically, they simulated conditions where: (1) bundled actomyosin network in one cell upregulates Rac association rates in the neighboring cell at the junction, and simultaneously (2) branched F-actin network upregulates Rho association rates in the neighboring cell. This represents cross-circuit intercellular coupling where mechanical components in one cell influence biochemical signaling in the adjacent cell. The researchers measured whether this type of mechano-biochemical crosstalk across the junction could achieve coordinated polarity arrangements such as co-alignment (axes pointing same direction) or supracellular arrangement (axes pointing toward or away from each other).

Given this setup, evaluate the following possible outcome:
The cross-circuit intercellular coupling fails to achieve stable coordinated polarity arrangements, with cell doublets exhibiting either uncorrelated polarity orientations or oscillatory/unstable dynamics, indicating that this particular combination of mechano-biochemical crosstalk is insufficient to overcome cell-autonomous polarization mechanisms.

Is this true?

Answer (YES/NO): NO